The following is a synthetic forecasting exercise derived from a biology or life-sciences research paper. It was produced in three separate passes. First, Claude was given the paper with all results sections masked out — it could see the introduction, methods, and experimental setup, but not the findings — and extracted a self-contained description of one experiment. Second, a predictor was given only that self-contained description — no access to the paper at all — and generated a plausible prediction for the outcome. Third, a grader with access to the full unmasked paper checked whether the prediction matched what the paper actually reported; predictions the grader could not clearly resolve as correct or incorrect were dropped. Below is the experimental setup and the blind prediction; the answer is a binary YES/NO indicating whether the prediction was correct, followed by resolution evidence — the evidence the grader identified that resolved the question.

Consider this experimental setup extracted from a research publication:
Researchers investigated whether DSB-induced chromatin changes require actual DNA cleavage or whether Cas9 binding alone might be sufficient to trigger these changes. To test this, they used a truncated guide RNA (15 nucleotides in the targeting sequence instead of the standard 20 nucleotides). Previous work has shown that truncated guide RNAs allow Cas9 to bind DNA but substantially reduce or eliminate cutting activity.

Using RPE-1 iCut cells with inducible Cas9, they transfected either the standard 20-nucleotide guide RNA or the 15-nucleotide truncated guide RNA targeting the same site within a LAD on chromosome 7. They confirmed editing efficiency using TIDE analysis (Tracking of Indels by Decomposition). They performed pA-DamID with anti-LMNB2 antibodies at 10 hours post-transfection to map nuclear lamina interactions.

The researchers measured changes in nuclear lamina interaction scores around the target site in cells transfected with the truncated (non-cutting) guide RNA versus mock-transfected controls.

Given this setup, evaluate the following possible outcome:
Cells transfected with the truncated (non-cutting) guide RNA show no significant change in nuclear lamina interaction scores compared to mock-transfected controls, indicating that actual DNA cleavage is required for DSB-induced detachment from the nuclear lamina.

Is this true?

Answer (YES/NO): YES